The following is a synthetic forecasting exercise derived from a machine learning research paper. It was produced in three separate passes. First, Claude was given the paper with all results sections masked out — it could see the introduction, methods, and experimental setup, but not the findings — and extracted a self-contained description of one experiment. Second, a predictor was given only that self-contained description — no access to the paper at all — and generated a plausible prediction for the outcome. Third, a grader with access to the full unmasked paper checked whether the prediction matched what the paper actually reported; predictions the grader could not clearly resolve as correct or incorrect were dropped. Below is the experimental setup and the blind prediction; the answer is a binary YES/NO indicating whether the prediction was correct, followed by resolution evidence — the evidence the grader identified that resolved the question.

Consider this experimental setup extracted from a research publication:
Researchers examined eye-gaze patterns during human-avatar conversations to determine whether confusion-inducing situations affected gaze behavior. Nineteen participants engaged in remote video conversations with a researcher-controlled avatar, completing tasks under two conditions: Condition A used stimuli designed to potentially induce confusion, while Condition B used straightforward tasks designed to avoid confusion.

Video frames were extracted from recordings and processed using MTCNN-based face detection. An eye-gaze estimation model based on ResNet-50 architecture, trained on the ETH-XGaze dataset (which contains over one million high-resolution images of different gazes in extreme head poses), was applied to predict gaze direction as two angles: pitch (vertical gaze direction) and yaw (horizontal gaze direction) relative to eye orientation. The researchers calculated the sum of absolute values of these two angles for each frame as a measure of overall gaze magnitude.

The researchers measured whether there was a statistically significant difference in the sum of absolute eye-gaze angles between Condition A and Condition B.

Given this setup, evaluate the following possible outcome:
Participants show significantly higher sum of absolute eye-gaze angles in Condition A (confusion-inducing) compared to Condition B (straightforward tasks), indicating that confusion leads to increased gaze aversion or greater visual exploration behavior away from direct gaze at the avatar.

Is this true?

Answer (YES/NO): NO